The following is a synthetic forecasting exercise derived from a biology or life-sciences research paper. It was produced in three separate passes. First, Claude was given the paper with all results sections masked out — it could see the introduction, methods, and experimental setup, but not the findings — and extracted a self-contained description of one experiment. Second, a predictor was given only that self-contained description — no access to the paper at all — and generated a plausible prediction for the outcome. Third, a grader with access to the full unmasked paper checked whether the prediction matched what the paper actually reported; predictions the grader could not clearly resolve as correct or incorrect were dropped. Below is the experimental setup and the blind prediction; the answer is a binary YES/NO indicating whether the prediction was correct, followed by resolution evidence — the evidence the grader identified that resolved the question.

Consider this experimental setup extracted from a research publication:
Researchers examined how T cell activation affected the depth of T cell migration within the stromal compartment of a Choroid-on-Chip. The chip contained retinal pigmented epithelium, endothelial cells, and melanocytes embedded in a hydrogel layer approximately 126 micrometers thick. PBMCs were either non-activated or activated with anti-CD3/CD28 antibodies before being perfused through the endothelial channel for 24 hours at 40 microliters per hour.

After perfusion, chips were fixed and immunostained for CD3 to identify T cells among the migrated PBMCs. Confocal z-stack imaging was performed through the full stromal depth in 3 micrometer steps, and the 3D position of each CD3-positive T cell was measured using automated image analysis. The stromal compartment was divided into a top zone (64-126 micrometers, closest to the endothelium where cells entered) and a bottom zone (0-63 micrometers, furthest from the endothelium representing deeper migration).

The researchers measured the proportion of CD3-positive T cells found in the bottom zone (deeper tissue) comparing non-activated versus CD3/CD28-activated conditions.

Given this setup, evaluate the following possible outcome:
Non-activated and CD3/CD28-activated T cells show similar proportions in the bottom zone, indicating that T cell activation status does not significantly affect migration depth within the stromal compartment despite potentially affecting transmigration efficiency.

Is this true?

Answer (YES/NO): NO